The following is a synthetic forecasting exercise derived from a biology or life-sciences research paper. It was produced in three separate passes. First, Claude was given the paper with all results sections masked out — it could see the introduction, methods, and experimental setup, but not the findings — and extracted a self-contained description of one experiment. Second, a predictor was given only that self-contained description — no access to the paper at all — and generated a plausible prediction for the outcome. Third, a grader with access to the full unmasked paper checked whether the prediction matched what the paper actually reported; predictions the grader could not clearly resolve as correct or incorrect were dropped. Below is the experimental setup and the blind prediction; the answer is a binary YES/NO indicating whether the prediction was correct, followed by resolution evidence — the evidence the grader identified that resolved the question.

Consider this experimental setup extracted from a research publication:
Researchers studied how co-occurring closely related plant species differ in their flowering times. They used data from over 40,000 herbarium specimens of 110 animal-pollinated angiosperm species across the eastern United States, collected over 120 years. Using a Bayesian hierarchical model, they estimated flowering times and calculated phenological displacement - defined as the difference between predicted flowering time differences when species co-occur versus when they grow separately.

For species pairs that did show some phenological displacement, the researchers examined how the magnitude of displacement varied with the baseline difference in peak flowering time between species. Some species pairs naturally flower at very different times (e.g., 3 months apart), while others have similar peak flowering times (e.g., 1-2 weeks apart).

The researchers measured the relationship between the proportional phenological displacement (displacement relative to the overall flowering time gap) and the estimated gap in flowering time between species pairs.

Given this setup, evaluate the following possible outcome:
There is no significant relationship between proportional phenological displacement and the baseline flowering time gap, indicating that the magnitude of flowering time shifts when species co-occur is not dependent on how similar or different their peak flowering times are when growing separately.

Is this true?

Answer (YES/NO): NO